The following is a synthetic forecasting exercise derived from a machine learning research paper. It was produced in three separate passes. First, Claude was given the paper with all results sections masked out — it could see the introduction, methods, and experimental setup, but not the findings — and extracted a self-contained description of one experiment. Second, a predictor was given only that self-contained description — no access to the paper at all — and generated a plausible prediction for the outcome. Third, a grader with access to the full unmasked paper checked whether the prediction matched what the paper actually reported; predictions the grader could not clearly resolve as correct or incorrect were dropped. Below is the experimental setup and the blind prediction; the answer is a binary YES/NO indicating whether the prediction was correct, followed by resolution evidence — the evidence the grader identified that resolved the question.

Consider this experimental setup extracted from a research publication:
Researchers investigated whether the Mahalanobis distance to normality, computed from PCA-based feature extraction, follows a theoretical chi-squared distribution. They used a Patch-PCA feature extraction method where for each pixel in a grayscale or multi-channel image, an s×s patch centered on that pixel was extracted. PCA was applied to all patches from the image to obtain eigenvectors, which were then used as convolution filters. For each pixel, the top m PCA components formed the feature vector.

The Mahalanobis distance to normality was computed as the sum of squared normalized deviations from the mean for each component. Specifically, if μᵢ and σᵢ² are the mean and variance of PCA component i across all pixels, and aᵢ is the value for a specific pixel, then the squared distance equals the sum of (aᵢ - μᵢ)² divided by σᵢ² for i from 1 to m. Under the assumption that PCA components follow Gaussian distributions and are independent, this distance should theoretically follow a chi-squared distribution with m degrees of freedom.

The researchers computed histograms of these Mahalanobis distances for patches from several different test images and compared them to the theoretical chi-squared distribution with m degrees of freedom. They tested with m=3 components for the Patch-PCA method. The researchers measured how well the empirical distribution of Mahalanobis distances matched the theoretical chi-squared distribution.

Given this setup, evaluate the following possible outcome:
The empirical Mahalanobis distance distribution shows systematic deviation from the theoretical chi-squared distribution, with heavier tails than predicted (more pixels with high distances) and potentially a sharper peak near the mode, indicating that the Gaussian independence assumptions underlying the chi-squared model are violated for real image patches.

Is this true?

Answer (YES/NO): NO